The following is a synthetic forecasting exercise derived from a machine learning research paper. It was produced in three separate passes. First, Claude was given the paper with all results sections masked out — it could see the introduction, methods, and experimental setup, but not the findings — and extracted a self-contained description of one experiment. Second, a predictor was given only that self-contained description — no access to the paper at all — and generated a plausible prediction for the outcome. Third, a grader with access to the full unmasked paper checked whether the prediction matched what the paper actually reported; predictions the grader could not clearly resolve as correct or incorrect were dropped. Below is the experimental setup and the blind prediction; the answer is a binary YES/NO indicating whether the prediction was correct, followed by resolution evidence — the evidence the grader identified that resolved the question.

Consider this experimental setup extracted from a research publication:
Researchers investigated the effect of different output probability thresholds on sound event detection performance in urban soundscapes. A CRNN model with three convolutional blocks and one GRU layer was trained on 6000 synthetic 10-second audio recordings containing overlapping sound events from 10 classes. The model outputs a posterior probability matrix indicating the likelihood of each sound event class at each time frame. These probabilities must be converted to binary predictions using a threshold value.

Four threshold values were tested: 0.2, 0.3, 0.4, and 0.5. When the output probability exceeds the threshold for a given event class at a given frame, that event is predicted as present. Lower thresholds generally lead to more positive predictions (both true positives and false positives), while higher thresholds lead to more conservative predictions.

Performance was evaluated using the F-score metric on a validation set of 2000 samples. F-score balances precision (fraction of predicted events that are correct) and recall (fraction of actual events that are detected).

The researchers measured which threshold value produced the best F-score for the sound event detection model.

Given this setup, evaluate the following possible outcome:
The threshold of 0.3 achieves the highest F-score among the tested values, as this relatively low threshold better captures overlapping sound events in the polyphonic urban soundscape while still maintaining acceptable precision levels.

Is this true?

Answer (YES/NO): NO